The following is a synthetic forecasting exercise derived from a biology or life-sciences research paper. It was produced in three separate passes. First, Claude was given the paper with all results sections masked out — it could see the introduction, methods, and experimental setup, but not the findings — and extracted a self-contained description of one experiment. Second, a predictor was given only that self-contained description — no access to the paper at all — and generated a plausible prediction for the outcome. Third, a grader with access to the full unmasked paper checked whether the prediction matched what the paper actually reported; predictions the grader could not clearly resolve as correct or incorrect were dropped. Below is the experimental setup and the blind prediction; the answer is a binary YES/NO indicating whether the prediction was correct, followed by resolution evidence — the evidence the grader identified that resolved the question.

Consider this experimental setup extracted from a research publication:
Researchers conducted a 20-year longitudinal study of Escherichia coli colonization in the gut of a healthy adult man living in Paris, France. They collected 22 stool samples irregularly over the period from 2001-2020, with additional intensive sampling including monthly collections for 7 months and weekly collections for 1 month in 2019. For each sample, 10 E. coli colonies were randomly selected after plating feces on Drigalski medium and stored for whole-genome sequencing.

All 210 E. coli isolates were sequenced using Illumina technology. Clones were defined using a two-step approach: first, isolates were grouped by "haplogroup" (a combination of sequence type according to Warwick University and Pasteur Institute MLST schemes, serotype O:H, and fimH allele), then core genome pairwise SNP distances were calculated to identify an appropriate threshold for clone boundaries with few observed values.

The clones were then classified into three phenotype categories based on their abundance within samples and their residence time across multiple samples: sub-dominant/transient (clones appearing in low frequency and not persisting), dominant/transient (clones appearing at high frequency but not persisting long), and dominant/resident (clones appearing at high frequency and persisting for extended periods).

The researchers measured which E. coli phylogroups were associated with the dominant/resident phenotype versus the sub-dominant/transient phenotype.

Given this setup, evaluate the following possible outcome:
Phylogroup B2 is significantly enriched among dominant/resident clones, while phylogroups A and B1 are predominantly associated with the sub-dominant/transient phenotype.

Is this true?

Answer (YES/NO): YES